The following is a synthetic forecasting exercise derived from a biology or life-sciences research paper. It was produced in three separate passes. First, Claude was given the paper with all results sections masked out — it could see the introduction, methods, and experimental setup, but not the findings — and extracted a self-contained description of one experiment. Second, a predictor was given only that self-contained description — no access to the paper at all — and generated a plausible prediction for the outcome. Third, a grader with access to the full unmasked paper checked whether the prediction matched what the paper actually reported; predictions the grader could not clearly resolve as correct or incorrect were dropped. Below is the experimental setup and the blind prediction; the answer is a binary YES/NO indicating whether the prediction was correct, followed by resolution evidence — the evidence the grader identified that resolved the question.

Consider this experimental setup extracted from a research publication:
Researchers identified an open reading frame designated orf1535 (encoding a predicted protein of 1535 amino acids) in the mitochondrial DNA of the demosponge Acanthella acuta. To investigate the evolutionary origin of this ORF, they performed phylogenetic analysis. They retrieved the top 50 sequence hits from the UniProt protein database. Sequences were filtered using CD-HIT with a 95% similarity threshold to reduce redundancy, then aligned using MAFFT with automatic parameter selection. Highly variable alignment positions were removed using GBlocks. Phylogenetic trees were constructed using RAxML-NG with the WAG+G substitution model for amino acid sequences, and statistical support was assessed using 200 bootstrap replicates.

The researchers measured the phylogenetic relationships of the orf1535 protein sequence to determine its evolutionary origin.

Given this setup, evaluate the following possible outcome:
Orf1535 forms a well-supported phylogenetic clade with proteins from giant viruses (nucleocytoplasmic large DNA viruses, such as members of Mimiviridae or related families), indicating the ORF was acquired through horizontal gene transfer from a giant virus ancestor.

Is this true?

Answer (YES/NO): NO